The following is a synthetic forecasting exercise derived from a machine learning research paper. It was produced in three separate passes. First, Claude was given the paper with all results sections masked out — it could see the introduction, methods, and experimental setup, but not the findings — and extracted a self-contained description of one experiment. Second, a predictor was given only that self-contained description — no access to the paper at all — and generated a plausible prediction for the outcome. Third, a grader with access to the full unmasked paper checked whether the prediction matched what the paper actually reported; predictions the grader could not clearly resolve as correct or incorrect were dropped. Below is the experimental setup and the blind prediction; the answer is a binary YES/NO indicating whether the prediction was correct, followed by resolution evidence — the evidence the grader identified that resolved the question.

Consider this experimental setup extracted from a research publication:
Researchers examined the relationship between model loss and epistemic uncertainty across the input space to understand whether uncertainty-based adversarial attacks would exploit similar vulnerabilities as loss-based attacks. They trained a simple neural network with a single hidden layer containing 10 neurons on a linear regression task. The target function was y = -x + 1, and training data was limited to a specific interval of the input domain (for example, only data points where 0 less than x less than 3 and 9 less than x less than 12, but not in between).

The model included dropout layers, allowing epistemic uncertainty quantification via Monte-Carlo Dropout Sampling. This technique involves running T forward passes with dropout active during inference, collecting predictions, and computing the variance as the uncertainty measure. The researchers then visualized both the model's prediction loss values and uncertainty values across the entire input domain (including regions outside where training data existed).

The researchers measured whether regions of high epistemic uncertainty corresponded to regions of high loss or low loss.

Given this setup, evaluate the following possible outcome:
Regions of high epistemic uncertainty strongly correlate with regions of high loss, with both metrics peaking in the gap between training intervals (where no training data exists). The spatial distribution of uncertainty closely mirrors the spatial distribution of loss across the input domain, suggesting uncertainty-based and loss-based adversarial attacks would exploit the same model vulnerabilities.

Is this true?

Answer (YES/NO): YES